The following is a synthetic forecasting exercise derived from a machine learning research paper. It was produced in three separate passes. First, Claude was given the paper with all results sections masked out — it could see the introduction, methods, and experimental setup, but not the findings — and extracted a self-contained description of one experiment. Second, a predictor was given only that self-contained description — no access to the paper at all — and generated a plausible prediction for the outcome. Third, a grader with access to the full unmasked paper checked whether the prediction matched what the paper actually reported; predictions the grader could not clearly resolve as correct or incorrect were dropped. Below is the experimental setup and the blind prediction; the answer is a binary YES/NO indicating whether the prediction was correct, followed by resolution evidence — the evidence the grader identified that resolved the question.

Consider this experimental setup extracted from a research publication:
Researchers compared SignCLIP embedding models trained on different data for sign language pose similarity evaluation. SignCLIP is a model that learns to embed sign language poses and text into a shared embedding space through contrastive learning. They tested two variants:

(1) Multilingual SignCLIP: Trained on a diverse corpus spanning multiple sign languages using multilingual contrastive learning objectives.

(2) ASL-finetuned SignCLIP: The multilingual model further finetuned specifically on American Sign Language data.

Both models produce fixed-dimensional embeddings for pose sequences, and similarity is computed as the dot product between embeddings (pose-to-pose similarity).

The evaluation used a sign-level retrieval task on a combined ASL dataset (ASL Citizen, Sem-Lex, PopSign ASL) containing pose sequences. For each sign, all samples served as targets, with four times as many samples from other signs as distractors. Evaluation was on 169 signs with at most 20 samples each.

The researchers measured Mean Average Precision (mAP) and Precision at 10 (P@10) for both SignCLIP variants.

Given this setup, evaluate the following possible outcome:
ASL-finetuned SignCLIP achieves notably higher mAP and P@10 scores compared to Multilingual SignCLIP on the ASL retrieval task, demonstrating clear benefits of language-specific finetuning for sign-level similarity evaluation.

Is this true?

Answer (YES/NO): YES